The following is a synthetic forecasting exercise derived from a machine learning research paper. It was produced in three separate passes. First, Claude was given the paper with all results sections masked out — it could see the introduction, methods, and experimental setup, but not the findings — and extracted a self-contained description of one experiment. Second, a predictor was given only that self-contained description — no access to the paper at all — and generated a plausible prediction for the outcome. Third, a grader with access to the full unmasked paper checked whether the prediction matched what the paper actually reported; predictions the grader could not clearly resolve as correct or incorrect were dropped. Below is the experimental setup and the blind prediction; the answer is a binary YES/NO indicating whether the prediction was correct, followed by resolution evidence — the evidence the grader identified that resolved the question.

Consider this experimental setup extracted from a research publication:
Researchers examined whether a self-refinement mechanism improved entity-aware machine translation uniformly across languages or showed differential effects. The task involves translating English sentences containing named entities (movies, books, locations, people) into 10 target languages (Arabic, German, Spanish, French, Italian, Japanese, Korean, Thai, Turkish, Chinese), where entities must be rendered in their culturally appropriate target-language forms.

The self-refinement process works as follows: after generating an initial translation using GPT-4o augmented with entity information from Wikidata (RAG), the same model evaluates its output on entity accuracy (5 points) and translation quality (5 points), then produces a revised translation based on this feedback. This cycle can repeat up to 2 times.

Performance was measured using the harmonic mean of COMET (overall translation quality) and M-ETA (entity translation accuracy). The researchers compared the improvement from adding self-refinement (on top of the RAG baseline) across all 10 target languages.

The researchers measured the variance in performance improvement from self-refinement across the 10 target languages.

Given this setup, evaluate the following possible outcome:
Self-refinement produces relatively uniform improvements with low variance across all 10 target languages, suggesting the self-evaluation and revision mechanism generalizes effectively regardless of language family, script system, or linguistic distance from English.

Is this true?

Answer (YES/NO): NO